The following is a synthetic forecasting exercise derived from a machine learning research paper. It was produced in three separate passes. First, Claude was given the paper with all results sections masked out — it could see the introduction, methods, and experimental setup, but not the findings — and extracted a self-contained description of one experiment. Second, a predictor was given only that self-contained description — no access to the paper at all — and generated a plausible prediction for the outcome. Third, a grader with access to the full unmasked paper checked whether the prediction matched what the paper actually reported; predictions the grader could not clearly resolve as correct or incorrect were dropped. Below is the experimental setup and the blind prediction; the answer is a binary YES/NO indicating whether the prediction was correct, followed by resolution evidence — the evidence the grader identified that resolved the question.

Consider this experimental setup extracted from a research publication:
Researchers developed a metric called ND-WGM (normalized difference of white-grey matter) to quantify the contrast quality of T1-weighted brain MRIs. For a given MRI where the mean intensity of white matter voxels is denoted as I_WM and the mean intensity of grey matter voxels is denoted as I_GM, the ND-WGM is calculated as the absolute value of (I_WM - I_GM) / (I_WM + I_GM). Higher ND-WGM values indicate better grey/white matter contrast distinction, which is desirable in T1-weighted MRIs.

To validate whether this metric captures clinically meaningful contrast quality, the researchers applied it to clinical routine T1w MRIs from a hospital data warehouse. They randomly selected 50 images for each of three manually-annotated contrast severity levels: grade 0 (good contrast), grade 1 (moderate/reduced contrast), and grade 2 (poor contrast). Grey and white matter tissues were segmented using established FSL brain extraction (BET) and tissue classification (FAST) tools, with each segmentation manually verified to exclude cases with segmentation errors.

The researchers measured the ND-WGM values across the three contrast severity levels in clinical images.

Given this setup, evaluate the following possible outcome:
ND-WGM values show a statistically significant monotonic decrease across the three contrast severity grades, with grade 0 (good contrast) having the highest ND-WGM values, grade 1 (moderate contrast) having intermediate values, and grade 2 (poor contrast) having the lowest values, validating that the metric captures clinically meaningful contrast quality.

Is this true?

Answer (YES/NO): NO